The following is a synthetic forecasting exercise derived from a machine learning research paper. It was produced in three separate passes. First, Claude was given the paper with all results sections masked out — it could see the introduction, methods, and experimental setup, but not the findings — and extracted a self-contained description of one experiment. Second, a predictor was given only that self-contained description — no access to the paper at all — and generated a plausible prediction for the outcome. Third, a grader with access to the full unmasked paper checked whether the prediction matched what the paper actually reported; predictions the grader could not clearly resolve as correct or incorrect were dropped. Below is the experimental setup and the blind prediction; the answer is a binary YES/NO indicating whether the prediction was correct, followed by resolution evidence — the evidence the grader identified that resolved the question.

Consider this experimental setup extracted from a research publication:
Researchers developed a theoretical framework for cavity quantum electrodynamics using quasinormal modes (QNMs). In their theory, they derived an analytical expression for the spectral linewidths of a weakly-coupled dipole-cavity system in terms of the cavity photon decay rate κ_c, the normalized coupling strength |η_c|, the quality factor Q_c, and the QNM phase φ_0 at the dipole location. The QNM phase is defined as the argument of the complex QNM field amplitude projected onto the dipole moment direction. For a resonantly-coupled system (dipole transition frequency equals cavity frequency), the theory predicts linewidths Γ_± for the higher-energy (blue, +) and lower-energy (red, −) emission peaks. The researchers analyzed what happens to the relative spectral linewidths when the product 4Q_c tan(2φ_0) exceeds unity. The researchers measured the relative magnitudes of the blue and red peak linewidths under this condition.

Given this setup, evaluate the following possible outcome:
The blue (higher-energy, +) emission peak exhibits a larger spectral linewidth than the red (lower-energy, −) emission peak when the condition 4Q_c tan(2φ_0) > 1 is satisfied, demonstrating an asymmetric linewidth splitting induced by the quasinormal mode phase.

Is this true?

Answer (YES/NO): NO